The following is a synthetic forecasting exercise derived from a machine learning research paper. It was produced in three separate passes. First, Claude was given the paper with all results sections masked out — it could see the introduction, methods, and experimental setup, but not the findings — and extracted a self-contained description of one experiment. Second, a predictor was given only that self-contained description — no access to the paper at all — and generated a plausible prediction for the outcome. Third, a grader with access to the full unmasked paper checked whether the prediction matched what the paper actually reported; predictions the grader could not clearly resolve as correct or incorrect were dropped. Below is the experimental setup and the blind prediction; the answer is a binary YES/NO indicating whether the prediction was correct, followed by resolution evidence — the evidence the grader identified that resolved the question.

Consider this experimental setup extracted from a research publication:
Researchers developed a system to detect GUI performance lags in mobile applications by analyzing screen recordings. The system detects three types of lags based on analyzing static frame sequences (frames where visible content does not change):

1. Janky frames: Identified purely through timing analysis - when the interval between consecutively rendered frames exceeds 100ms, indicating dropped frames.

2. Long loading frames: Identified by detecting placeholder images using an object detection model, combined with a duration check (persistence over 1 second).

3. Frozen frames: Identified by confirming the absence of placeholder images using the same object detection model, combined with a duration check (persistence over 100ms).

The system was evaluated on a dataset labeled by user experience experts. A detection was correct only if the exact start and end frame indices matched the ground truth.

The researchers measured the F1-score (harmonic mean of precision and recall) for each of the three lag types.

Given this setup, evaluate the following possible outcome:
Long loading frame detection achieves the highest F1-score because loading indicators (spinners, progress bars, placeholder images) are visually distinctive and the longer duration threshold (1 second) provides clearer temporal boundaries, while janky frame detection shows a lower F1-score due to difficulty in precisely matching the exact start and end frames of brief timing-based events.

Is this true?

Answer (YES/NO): NO